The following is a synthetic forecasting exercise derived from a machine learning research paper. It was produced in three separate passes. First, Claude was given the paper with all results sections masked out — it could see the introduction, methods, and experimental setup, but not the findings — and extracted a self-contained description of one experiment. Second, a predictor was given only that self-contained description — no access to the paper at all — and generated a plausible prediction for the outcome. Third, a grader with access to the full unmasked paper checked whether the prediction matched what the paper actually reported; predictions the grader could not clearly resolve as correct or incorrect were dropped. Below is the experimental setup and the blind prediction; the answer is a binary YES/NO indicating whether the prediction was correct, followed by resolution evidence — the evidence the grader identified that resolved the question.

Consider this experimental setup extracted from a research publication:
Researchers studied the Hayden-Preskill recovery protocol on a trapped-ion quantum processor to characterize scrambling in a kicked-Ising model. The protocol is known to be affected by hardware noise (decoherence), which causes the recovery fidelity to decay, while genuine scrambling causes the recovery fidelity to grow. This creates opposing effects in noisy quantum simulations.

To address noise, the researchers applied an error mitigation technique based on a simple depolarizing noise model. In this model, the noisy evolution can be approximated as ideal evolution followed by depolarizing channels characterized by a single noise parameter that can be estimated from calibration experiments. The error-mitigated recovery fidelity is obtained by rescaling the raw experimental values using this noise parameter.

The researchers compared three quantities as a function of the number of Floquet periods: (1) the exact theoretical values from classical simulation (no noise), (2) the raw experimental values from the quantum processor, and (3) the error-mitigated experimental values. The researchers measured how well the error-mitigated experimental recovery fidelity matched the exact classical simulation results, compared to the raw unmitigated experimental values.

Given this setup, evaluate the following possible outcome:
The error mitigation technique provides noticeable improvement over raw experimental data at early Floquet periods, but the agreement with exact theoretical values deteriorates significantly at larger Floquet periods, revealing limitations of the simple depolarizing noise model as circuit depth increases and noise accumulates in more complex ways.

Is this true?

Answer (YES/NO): NO